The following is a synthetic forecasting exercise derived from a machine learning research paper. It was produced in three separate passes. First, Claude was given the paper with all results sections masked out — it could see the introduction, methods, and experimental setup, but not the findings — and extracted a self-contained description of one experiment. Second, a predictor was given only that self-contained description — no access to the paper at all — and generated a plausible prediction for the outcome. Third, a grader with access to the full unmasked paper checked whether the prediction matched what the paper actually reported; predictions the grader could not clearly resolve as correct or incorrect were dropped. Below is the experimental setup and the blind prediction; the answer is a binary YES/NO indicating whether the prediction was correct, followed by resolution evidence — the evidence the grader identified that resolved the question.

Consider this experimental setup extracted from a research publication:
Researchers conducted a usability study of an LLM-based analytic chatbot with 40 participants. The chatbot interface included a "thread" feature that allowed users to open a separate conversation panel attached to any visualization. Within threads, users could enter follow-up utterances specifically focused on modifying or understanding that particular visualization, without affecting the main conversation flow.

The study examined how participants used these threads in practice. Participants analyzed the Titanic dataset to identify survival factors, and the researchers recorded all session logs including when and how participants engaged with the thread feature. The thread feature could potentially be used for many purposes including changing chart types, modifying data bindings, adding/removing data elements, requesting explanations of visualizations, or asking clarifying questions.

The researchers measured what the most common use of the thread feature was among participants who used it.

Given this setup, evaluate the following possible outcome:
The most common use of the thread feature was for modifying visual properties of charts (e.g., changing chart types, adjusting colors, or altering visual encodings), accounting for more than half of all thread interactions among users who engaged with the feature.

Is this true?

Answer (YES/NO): NO